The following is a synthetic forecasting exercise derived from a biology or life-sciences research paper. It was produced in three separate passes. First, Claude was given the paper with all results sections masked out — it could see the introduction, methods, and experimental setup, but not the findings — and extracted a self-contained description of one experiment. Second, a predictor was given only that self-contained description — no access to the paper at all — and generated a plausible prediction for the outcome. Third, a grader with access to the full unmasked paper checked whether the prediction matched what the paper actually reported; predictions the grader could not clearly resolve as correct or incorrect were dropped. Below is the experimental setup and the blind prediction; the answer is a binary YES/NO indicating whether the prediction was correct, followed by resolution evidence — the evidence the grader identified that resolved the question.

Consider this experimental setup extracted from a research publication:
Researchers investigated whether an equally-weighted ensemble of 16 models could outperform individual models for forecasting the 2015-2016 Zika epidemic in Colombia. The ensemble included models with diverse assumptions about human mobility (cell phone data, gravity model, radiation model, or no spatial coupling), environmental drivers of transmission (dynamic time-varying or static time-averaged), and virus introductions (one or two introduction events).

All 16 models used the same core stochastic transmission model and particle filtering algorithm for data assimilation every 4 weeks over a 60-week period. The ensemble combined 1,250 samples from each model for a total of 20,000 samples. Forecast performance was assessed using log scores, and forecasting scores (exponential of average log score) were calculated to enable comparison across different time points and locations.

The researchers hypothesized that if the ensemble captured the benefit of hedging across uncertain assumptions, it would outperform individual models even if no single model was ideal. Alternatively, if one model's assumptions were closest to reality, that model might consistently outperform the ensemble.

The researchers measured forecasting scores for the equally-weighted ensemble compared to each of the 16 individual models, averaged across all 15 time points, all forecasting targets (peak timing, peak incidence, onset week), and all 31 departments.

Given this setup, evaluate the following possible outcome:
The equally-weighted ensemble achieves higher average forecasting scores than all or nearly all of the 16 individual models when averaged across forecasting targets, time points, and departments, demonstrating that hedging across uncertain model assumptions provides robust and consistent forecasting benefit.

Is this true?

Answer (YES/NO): YES